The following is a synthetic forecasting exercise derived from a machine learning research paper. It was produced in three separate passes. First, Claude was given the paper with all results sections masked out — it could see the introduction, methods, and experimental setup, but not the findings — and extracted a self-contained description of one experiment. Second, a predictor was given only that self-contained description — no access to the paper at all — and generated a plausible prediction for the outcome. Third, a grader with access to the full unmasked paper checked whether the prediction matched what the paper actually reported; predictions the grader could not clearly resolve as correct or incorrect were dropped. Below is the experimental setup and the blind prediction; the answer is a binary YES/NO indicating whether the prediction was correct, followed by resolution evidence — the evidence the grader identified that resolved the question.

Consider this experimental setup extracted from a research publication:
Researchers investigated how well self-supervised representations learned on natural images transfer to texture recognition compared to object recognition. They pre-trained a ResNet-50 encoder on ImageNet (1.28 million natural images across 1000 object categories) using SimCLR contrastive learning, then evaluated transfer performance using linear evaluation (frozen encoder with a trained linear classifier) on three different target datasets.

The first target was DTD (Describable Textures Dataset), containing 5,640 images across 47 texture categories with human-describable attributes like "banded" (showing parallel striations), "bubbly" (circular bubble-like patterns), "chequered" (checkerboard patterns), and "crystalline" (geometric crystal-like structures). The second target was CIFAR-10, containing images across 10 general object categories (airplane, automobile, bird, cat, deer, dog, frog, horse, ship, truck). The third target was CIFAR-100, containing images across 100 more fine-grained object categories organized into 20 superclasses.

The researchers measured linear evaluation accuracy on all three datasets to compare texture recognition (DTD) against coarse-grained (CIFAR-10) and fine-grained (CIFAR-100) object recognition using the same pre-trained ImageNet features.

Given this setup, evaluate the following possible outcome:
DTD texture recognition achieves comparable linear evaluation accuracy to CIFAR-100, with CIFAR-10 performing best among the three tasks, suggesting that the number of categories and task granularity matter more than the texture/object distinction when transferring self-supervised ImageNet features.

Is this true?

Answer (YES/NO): NO